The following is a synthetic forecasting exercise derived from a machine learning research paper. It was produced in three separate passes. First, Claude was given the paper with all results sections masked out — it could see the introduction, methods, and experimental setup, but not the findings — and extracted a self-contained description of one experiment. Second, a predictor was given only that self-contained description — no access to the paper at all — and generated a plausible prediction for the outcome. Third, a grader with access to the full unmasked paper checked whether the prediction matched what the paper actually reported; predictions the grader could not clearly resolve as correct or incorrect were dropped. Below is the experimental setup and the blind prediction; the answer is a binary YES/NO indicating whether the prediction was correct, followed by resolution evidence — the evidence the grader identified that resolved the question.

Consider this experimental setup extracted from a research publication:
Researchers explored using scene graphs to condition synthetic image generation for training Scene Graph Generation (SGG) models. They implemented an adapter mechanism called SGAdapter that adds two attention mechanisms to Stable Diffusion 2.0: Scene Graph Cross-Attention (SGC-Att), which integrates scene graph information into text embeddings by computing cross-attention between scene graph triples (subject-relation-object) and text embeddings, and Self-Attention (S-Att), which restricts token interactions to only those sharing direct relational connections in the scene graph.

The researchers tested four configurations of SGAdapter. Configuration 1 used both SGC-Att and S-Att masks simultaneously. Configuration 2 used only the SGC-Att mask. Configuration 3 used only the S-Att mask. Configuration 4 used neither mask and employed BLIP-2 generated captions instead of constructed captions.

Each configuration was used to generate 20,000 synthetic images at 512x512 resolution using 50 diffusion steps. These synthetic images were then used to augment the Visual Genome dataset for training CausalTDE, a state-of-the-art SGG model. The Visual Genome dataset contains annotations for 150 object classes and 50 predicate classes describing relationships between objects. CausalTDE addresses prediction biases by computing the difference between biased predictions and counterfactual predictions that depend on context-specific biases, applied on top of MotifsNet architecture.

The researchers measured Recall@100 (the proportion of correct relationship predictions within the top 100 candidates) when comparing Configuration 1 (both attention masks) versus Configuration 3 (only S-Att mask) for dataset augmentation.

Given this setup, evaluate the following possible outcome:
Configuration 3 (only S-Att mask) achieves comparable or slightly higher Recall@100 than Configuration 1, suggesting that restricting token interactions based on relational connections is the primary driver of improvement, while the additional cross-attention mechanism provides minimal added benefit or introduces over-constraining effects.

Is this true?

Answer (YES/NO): NO